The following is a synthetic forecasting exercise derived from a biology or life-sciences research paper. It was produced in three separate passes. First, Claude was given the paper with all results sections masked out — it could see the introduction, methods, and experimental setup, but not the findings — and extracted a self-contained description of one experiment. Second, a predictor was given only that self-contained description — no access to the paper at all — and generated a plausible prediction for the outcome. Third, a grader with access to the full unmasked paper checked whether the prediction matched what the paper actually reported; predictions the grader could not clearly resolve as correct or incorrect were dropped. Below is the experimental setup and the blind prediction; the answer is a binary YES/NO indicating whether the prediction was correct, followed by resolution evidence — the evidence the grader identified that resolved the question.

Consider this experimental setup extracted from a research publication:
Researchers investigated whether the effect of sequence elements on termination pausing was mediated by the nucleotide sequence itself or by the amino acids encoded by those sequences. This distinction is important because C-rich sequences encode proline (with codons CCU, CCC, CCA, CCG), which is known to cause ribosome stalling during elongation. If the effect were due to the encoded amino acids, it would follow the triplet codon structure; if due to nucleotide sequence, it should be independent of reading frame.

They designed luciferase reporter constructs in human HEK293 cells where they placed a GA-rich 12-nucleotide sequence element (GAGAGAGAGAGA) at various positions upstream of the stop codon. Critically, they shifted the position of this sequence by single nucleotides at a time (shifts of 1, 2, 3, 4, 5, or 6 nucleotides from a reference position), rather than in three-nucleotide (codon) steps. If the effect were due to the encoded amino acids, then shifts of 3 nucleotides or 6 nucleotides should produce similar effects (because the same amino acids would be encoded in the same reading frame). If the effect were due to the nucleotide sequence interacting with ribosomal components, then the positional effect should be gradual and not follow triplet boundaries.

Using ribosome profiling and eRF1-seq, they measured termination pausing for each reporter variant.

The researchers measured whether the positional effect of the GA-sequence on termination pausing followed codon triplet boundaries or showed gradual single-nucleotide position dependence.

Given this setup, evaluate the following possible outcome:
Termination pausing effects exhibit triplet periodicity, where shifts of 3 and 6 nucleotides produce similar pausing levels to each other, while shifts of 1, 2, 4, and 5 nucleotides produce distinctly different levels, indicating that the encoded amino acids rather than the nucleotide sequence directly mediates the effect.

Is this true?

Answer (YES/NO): NO